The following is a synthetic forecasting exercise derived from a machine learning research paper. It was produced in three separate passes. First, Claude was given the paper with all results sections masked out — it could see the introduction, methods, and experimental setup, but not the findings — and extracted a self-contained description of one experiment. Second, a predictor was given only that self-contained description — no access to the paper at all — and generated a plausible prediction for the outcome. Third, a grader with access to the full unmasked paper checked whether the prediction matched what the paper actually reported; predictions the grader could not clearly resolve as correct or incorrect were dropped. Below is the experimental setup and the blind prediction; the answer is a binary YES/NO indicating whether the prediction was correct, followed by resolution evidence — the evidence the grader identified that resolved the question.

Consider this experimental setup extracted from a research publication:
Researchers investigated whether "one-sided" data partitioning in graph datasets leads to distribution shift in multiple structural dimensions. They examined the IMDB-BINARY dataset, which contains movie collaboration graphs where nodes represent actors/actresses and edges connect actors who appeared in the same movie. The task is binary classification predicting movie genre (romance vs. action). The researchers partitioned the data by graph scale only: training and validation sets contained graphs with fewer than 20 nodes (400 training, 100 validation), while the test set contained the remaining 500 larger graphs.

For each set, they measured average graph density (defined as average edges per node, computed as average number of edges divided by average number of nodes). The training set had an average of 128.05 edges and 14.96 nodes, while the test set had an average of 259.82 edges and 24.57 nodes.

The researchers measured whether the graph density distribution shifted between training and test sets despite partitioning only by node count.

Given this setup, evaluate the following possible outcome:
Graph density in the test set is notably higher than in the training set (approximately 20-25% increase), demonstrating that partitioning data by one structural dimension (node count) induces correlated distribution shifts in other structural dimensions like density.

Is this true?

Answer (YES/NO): YES